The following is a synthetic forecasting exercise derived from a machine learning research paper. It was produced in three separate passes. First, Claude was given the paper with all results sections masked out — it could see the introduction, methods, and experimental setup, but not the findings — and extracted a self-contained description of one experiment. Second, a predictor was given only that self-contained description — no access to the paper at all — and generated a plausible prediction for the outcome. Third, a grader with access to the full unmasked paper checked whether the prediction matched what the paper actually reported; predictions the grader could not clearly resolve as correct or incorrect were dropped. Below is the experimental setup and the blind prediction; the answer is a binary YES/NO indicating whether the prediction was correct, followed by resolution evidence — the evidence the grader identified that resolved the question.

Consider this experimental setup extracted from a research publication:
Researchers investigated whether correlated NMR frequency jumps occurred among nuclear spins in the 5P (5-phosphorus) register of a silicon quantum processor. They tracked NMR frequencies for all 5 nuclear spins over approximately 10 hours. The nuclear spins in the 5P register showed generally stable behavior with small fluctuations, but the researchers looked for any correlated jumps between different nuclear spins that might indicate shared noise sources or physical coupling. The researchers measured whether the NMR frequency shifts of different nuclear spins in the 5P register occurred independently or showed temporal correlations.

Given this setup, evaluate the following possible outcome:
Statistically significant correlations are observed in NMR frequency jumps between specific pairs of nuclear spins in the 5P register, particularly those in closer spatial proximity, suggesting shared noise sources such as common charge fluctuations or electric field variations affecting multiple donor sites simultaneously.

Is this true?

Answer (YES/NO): NO